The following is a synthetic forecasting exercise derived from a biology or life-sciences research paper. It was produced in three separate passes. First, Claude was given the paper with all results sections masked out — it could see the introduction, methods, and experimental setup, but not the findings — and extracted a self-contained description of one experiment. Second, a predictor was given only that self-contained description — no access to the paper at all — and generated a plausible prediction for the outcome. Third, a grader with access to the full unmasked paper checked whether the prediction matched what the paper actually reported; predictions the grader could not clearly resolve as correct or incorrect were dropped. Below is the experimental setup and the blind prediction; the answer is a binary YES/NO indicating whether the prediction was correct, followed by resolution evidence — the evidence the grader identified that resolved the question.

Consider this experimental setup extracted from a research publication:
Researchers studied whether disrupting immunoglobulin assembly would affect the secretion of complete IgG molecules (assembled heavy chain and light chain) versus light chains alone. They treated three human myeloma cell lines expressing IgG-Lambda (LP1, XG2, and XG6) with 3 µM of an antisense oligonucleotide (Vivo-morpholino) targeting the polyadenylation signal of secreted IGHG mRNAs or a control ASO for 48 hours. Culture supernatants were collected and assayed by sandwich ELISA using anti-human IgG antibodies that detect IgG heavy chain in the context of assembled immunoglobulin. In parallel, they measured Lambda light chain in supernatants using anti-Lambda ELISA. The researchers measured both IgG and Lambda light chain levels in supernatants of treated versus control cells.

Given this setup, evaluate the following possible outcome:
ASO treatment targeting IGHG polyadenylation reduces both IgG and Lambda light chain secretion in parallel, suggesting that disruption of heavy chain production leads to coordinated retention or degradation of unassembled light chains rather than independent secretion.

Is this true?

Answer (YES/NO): NO